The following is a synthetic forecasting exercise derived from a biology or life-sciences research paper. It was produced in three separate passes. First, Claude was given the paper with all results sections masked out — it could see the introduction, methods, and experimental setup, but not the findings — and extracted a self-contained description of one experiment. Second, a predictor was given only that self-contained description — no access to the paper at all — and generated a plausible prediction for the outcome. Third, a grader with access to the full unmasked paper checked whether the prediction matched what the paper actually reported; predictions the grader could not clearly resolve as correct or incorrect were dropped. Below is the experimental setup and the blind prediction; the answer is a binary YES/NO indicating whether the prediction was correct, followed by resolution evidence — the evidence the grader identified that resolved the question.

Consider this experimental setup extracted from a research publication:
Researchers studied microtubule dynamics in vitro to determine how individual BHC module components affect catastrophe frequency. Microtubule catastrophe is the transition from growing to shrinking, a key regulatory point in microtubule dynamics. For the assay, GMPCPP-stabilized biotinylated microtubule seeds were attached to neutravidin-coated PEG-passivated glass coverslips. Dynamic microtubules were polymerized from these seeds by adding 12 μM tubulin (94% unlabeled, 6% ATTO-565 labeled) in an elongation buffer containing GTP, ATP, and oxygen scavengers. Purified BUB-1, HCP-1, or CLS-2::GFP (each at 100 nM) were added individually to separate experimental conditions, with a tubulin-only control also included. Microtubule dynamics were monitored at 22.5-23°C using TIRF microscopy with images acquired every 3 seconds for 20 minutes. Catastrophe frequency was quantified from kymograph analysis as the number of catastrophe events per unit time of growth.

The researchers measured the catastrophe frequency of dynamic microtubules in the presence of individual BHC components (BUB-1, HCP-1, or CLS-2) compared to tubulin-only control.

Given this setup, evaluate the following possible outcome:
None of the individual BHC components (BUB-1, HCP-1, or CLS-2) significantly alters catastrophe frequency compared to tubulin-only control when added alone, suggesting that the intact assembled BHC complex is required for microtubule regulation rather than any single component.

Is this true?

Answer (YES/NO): NO